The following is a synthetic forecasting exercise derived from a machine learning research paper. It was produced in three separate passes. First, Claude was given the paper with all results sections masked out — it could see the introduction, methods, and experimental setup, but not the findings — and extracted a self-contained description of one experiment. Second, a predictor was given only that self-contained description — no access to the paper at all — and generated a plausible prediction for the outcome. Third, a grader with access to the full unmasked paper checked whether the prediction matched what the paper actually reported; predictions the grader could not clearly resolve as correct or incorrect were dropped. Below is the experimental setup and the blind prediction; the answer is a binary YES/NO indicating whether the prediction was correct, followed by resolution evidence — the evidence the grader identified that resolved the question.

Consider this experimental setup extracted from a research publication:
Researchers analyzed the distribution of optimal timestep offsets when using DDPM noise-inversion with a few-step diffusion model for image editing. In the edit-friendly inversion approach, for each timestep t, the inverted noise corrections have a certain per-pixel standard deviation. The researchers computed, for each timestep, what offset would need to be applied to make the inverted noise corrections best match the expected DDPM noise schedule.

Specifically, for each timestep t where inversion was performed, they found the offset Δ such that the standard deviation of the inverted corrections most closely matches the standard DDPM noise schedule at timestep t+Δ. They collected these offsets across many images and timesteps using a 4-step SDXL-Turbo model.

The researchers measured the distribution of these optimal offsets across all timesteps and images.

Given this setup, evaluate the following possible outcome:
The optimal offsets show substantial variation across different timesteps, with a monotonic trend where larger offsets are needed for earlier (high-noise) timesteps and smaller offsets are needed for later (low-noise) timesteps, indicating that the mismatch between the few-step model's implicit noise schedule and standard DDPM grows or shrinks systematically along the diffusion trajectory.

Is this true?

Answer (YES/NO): NO